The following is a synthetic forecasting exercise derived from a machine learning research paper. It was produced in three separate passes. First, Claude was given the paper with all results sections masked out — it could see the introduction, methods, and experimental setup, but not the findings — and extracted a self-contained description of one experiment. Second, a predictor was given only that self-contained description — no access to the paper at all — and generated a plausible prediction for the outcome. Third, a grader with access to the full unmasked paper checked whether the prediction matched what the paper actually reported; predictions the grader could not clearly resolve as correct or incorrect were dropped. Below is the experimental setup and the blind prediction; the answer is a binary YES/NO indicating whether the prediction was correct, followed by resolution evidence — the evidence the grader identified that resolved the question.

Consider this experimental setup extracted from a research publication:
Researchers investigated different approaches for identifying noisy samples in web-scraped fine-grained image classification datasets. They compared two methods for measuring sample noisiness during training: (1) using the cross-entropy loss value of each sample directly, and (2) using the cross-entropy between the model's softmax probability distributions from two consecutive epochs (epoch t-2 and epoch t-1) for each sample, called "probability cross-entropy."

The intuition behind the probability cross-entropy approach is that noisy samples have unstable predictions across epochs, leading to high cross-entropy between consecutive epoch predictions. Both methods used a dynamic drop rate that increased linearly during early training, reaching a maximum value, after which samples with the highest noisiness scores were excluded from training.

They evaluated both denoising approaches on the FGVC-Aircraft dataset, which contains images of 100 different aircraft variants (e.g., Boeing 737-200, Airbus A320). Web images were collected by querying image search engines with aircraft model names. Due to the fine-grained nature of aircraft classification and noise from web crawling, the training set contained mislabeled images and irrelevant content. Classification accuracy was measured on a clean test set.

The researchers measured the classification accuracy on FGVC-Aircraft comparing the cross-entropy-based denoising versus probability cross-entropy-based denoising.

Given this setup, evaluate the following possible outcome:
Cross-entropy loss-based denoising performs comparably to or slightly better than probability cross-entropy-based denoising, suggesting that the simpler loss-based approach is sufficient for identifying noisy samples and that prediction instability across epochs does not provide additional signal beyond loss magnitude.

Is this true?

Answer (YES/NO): NO